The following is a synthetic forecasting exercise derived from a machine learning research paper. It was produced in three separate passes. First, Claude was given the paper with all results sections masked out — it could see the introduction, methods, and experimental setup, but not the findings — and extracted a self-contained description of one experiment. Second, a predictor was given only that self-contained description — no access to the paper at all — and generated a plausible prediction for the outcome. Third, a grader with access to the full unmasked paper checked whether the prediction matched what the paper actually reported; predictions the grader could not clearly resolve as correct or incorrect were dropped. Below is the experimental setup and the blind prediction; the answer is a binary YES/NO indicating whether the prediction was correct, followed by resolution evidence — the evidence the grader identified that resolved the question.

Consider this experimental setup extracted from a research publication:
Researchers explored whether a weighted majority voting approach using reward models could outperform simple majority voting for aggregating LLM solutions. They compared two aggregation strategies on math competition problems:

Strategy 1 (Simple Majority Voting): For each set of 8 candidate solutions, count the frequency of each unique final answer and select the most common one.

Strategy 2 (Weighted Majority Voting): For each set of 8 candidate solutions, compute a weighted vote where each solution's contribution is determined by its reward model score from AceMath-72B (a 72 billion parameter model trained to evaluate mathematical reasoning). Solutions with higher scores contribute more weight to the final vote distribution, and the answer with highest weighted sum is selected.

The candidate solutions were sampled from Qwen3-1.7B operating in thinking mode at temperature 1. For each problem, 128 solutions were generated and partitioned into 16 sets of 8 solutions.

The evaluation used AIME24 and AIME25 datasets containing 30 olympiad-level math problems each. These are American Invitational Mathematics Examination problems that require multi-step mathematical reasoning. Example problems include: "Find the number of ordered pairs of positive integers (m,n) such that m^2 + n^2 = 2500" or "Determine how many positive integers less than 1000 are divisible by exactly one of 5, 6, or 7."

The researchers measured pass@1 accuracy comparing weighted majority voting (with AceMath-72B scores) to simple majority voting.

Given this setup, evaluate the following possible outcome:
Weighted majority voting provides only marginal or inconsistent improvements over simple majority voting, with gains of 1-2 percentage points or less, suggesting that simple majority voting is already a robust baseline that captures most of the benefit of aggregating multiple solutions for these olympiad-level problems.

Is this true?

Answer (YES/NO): NO